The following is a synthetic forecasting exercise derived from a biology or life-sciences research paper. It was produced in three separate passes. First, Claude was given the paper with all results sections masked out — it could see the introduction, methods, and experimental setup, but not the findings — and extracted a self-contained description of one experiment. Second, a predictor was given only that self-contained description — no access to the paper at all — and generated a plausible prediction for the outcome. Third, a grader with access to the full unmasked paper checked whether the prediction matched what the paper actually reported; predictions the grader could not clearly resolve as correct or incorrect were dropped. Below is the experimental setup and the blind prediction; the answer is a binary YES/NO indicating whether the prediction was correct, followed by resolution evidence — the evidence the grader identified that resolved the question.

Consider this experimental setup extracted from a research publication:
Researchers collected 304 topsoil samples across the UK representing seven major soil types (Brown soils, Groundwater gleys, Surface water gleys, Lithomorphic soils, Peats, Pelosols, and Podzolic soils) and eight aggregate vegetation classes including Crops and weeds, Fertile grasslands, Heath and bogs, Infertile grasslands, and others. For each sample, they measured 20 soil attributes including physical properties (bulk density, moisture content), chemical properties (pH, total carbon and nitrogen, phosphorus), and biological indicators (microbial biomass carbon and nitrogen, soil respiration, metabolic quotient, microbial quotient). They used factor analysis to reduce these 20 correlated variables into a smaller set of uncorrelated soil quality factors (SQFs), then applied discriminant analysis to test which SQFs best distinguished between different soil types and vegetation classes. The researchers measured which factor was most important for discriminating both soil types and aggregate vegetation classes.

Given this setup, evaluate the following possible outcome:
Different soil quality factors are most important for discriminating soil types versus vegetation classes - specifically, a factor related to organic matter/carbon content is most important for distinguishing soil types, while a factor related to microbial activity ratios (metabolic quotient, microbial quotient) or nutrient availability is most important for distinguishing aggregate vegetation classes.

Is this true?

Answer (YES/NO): NO